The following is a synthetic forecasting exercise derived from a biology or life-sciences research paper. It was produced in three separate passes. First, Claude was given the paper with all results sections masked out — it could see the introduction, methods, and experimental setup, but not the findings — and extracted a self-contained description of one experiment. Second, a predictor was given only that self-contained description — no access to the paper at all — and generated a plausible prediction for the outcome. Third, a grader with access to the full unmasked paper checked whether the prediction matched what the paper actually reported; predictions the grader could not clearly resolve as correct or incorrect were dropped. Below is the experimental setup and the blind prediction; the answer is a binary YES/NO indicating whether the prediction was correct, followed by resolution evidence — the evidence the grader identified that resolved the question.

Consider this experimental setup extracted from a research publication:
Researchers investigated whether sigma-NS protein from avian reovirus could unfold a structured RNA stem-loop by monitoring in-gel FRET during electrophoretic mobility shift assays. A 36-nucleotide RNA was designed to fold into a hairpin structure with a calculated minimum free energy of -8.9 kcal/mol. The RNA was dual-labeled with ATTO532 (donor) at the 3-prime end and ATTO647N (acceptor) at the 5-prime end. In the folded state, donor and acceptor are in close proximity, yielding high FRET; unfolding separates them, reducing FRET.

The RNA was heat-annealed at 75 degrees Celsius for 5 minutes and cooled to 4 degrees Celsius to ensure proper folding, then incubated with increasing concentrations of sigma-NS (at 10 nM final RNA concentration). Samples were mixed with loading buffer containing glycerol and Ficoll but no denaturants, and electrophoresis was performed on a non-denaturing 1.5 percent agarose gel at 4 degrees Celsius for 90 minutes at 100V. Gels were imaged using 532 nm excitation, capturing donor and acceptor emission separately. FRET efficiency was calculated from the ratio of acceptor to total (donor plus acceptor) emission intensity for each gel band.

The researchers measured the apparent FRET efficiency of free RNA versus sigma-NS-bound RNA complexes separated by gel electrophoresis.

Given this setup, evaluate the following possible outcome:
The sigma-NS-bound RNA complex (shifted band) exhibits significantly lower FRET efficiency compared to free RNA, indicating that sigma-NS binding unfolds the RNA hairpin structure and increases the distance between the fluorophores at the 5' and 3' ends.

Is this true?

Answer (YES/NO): YES